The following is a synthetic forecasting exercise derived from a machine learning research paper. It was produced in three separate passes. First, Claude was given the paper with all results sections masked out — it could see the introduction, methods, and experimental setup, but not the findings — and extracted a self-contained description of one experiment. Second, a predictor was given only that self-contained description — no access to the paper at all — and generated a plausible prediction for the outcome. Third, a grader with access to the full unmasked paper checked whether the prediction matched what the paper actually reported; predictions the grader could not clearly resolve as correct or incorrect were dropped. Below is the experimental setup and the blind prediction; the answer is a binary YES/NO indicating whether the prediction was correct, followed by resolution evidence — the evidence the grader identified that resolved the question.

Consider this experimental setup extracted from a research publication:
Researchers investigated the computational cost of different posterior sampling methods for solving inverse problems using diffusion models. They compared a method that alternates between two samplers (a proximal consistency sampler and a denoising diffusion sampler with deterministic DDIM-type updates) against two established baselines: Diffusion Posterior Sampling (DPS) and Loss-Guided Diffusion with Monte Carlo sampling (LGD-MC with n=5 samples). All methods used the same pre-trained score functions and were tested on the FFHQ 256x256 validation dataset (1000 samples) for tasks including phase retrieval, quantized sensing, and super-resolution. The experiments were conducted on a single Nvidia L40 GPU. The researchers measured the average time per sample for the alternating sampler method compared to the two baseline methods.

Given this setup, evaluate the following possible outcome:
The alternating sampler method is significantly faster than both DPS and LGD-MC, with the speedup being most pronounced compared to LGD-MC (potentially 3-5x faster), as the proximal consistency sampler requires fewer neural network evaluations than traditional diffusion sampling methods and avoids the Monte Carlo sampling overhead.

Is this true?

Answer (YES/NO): NO